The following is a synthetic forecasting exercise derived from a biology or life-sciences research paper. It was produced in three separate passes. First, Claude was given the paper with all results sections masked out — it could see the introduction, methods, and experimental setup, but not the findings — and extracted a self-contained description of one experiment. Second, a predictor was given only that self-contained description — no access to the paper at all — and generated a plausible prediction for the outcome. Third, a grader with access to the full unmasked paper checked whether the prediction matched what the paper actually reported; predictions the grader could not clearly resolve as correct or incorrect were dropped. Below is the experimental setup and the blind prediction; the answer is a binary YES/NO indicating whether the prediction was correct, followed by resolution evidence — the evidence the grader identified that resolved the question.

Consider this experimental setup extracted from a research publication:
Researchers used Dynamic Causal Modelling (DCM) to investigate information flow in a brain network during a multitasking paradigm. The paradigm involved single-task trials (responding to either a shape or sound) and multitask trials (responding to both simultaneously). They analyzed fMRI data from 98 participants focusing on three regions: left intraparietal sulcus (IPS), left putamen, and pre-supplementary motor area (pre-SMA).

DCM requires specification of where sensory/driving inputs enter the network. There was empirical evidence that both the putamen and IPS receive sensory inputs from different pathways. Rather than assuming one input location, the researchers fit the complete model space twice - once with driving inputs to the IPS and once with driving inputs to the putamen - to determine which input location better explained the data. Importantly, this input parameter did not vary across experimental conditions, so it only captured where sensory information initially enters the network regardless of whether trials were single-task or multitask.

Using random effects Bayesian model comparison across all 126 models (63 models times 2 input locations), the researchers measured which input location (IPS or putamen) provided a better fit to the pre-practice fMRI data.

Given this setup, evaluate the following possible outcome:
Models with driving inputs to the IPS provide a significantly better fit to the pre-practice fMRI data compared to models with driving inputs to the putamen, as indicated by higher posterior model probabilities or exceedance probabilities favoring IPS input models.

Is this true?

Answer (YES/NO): NO